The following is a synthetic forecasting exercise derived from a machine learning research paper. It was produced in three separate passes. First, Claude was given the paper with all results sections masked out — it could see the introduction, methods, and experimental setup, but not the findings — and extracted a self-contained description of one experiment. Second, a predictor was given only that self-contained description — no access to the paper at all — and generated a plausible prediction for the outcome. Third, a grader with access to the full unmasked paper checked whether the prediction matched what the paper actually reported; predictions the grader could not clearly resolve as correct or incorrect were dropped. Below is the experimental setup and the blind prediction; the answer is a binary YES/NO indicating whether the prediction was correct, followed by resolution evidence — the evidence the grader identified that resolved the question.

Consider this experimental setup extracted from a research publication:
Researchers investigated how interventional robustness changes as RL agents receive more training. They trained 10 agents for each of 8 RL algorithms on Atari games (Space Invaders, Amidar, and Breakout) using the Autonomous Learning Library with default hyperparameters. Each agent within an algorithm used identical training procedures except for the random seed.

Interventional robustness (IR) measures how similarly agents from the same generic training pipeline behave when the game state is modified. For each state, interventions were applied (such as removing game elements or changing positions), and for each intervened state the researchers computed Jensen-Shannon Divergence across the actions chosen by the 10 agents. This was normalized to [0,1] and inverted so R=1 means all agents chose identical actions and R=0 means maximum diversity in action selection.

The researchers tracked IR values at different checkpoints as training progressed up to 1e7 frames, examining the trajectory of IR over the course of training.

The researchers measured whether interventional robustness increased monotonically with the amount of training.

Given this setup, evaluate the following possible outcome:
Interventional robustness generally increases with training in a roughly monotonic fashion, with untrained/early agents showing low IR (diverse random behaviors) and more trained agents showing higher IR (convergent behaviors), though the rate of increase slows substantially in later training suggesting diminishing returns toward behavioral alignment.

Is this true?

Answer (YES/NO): NO